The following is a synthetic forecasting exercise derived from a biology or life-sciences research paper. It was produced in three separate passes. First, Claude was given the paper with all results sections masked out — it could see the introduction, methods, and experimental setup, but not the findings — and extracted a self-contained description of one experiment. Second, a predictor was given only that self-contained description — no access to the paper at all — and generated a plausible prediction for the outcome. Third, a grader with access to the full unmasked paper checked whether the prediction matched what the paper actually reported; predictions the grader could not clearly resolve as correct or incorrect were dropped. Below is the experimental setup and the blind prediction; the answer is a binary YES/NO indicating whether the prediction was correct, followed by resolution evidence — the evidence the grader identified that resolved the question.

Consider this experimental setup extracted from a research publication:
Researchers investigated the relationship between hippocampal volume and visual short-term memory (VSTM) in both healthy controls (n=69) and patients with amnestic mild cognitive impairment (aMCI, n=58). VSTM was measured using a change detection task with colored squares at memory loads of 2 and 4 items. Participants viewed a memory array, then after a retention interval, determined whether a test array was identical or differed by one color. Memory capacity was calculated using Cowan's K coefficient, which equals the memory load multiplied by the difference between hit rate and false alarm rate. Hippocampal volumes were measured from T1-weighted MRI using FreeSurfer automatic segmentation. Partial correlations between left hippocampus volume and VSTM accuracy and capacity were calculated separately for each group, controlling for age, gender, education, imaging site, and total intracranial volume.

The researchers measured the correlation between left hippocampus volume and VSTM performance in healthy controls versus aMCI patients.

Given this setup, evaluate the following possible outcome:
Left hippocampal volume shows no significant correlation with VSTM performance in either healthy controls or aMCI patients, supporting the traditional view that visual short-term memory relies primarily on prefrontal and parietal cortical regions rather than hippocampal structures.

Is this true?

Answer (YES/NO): NO